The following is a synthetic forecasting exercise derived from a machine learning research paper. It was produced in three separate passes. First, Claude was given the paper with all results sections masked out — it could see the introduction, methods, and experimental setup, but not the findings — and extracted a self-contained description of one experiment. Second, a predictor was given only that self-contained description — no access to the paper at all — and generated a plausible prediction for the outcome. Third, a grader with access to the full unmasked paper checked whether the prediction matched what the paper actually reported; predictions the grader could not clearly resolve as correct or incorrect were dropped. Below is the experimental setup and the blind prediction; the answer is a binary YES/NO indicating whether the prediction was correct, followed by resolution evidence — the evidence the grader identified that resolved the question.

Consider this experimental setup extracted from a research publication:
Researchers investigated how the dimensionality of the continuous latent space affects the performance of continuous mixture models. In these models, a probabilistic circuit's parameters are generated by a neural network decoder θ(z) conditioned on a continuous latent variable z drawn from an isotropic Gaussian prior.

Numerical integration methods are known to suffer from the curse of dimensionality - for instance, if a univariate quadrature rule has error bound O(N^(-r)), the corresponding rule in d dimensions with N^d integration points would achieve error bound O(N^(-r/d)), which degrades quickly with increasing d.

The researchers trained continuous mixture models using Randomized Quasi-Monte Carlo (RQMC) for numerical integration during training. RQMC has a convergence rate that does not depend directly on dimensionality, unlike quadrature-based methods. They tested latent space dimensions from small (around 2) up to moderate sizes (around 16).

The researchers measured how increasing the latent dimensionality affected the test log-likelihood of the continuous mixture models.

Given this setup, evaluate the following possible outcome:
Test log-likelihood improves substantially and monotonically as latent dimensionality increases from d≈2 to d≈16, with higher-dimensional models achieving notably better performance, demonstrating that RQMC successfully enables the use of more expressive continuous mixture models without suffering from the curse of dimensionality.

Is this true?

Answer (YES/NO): NO